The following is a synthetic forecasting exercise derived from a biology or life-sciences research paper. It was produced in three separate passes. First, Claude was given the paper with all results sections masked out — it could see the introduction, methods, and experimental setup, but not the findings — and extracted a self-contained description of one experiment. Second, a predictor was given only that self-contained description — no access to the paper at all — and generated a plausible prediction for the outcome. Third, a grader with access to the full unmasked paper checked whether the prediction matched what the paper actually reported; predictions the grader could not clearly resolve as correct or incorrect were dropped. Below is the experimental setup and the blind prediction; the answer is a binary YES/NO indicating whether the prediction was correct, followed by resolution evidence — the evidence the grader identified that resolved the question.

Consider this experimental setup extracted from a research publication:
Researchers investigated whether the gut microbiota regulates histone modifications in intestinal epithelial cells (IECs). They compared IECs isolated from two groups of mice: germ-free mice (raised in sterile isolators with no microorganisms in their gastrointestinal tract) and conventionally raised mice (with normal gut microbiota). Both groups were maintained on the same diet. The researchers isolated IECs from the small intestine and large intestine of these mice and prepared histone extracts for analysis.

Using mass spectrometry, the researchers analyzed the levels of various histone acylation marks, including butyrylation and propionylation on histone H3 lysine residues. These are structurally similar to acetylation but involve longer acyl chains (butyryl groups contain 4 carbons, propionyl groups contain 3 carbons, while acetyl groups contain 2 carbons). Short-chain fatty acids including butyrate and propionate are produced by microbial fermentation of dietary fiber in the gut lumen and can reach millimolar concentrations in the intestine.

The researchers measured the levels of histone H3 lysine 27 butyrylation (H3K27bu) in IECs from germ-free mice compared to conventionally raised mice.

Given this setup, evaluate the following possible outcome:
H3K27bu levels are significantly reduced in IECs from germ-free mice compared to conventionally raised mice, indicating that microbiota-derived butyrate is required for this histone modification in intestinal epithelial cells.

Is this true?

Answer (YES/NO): YES